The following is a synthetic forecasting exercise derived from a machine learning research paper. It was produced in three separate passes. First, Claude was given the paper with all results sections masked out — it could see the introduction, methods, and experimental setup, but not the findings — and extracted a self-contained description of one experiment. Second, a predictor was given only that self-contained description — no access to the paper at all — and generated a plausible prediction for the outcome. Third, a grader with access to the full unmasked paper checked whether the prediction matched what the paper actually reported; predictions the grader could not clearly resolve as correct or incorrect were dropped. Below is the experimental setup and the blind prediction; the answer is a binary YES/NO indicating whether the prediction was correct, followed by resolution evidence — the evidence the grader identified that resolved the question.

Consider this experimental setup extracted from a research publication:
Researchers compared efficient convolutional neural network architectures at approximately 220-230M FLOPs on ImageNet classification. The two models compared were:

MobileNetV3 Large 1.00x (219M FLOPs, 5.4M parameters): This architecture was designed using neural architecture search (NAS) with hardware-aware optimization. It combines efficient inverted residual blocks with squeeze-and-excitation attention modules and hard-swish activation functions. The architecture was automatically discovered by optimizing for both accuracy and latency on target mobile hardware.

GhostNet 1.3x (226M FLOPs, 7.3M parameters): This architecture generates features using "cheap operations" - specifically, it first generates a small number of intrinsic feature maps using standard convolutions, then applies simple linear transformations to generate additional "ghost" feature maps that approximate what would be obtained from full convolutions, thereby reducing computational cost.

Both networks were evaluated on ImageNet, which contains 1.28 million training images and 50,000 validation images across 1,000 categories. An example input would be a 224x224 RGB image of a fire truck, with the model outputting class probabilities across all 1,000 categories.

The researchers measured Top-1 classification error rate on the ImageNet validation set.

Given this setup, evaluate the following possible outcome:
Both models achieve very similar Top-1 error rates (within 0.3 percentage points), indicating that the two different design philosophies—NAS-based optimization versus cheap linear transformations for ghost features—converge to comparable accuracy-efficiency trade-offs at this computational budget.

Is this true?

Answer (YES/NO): NO